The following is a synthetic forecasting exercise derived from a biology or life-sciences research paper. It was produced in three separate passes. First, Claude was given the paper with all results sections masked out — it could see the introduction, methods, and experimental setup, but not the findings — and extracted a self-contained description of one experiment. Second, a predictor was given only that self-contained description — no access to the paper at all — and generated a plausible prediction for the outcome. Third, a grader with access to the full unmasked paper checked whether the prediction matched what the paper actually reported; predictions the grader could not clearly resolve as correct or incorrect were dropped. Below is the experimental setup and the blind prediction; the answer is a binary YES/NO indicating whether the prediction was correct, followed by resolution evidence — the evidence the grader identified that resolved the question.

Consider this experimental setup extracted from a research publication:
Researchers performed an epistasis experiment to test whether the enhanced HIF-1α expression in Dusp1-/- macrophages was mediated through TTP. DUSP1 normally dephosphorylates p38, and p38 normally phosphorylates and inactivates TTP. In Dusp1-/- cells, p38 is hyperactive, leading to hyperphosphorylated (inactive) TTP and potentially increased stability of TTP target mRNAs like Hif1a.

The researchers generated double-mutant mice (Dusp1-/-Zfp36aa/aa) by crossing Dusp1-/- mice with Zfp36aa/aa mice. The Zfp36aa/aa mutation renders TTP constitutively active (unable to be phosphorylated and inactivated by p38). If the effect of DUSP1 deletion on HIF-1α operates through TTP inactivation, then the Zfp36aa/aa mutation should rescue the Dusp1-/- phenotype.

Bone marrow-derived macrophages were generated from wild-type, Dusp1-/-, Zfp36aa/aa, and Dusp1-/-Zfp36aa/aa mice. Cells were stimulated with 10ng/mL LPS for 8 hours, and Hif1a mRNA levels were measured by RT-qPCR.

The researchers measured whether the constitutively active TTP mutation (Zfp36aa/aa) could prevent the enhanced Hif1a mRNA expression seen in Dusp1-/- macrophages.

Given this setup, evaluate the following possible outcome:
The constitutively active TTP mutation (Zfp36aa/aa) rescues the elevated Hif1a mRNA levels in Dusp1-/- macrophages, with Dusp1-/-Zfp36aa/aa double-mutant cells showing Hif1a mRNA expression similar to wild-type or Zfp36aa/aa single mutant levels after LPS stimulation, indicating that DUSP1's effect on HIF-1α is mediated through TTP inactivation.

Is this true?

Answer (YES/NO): YES